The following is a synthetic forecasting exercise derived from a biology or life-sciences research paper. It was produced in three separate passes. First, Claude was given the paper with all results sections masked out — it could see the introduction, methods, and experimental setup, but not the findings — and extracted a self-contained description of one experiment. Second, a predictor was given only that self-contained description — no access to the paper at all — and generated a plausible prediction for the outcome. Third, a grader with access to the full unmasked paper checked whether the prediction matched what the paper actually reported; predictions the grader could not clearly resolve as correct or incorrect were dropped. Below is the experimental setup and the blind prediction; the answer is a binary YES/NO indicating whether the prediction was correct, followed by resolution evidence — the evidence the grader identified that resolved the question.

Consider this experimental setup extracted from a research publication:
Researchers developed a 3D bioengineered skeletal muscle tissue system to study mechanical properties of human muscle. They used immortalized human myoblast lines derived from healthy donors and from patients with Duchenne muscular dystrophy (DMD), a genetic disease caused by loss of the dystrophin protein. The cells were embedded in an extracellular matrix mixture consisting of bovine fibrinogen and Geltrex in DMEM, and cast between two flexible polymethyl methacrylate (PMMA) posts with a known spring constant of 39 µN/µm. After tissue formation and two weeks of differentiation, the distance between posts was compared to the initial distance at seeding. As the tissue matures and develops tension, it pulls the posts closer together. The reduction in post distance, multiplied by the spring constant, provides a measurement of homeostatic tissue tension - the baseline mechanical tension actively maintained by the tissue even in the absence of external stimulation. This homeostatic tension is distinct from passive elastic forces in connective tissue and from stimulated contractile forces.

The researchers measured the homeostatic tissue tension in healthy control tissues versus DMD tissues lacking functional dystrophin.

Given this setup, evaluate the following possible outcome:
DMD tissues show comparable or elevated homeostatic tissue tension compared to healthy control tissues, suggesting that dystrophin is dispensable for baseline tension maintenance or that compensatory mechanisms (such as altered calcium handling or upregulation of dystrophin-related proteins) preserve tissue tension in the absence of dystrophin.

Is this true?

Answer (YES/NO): YES